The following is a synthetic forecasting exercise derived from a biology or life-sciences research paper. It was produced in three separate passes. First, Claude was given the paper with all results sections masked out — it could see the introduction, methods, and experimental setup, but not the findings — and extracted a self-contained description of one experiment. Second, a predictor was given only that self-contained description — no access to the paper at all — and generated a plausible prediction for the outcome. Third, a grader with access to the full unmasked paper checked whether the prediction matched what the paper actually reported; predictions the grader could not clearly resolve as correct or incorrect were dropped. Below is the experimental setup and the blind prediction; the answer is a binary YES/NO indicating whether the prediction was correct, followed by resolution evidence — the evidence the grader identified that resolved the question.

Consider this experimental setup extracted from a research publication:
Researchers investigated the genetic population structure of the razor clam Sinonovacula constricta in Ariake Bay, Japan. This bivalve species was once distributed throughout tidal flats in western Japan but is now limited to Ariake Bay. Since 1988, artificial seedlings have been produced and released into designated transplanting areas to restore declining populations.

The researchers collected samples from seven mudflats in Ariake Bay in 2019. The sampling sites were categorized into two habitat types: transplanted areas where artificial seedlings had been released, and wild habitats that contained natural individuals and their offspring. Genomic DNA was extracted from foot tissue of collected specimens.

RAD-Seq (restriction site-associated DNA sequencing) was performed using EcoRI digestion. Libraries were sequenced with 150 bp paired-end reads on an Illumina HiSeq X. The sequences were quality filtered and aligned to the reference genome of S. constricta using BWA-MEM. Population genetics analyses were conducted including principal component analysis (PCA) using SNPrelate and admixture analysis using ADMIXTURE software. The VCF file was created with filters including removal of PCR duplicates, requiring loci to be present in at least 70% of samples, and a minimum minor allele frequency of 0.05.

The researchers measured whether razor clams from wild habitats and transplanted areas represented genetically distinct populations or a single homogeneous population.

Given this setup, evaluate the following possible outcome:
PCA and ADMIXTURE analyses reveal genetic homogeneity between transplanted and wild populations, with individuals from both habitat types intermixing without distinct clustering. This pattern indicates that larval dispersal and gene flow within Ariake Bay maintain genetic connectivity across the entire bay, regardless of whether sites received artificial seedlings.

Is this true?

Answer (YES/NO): NO